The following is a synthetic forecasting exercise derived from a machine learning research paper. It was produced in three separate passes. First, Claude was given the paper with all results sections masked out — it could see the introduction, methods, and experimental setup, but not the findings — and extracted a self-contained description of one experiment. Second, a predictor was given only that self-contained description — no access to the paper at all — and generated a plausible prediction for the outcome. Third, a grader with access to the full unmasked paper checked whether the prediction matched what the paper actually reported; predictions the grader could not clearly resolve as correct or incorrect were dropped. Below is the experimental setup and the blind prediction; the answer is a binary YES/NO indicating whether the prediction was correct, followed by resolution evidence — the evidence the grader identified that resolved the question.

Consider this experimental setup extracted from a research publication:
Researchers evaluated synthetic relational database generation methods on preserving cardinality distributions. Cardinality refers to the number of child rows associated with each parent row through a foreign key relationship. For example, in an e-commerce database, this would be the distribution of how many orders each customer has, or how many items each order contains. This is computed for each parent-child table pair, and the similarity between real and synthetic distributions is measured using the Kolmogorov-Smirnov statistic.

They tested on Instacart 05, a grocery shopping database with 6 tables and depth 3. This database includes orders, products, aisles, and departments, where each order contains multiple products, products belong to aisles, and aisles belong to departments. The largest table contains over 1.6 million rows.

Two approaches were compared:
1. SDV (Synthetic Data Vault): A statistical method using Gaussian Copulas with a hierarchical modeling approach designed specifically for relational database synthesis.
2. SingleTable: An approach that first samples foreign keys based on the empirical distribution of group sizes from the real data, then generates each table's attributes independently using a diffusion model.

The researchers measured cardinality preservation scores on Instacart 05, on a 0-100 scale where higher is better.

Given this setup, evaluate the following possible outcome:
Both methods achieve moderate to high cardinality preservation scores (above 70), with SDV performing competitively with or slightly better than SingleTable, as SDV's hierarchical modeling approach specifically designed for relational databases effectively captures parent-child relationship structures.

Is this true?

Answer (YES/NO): NO